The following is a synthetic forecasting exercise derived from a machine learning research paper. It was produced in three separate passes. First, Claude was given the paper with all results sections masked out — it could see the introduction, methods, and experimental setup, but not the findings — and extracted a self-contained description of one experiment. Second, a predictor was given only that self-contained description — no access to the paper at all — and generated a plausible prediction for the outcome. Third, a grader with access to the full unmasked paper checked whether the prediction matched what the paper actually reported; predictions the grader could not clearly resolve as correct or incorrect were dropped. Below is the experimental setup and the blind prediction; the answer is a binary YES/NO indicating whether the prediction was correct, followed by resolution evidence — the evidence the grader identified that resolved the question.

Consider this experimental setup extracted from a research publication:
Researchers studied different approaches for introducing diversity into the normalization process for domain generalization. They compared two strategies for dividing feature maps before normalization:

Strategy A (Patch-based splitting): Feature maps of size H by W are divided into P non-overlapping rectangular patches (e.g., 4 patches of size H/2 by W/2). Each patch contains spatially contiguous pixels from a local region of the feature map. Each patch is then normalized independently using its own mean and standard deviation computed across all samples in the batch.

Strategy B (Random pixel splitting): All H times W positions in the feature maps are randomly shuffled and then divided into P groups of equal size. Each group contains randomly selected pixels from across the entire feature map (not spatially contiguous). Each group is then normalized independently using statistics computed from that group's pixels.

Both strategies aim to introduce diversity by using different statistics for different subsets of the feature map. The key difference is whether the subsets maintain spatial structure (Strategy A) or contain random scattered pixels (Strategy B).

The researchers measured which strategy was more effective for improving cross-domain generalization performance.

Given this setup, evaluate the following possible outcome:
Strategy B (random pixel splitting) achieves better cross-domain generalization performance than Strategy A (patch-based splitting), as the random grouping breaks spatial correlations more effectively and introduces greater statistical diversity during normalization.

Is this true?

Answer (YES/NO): NO